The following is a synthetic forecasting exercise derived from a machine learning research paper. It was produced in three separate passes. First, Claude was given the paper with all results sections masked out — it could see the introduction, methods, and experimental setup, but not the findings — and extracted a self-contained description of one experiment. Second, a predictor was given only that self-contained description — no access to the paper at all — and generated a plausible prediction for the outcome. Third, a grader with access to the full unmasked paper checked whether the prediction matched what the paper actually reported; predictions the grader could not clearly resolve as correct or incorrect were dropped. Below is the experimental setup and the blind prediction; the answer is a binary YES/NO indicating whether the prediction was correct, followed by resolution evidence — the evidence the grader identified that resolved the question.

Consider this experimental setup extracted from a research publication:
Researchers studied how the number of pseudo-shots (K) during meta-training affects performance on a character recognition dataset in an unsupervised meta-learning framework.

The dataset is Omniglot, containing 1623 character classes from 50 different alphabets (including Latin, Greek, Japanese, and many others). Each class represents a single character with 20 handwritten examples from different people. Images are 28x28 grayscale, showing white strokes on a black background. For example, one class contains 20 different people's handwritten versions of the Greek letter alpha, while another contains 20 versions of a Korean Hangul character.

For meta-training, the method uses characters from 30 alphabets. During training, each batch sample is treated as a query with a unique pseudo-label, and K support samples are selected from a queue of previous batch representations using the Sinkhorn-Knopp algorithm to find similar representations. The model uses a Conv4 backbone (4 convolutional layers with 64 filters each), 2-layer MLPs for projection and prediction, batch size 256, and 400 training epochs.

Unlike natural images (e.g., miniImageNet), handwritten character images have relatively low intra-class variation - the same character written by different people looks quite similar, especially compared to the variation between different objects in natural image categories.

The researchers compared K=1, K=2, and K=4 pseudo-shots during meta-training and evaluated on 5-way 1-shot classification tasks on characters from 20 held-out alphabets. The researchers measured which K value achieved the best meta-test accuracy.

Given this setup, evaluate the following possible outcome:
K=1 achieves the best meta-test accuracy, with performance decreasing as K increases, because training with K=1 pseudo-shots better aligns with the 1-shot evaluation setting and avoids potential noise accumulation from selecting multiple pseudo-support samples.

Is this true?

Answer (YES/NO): NO